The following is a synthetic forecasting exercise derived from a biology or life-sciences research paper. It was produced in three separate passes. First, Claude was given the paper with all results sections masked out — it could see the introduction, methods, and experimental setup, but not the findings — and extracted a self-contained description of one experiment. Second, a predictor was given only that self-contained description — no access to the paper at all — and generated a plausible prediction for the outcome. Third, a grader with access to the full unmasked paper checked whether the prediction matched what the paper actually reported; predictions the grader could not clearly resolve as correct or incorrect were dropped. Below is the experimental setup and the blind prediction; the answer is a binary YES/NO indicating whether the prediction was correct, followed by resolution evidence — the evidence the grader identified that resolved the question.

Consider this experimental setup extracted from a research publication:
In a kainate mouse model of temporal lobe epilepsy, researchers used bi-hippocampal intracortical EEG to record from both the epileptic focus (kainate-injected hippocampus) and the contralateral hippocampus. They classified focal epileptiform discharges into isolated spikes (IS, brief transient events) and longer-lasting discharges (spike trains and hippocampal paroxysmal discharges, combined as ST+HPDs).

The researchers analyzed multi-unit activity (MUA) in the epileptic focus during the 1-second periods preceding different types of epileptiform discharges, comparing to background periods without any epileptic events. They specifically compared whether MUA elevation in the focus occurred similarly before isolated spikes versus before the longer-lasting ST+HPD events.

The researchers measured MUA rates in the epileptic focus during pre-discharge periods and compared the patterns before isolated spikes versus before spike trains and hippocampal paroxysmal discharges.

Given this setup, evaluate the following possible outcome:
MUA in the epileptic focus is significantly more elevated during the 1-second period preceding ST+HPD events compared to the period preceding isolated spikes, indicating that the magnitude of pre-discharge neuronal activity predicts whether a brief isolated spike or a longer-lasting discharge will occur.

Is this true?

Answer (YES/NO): YES